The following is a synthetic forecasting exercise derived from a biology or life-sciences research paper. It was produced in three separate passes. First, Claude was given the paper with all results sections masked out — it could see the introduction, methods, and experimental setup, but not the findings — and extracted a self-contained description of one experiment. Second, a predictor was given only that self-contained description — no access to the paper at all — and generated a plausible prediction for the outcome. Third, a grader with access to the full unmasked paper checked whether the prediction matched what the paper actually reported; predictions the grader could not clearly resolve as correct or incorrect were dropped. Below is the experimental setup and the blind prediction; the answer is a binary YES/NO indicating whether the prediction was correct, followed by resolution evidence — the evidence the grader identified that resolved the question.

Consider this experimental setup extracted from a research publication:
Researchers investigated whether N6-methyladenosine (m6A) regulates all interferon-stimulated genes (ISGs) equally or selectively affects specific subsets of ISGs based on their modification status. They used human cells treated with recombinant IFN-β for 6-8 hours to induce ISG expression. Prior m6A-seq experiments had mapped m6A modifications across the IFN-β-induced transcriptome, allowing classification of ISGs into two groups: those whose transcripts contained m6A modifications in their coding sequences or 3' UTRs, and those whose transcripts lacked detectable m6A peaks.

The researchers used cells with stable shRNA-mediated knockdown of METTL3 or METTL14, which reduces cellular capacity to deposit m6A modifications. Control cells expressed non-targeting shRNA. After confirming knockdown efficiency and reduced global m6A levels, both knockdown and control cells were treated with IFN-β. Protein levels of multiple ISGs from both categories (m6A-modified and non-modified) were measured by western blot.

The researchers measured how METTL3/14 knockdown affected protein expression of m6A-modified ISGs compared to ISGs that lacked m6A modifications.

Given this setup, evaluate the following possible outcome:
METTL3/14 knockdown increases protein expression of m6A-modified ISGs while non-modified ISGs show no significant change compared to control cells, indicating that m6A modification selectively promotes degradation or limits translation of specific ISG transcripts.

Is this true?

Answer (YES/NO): NO